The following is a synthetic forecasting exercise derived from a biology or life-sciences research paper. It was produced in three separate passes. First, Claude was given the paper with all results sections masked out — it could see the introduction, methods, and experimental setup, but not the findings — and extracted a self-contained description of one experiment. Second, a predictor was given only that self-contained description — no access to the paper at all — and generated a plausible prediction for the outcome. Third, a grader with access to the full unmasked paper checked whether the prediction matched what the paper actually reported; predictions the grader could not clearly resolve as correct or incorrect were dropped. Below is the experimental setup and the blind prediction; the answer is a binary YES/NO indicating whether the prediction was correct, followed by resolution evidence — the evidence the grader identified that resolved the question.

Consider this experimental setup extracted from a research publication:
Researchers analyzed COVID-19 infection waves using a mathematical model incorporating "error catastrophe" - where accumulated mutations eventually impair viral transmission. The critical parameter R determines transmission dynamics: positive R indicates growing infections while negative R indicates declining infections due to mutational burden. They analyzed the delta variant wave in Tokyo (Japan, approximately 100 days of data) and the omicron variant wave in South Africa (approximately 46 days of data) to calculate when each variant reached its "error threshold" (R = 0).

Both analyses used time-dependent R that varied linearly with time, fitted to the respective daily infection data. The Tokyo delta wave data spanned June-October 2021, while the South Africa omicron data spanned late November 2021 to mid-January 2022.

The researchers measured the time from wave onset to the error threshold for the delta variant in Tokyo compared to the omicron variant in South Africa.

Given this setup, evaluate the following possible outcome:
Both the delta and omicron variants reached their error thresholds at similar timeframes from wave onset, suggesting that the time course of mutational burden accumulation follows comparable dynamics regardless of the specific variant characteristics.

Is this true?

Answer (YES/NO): NO